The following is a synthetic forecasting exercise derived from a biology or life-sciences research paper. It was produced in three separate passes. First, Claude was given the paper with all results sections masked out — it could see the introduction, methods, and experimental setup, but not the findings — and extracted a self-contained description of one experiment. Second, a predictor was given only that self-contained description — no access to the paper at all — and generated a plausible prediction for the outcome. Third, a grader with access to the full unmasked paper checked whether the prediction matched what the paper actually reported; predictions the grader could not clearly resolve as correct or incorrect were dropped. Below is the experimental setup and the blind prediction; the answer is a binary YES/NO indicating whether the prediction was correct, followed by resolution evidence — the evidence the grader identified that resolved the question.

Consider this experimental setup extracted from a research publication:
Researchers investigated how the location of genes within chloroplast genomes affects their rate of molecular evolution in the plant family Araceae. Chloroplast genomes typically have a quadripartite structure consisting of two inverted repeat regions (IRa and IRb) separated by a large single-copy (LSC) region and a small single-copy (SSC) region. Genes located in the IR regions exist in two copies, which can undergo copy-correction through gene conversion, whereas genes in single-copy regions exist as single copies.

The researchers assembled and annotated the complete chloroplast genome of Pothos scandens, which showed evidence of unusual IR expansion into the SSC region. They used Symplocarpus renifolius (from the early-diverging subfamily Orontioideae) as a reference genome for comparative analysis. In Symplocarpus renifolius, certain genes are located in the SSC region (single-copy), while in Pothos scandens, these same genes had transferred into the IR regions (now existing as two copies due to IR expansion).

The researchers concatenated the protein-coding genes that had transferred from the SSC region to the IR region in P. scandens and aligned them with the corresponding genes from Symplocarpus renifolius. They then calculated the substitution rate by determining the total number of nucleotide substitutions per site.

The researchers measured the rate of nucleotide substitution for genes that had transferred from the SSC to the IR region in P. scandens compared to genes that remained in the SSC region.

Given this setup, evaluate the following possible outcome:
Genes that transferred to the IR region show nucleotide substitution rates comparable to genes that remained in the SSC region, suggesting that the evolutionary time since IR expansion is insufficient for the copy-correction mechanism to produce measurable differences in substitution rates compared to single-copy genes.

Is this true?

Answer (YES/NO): NO